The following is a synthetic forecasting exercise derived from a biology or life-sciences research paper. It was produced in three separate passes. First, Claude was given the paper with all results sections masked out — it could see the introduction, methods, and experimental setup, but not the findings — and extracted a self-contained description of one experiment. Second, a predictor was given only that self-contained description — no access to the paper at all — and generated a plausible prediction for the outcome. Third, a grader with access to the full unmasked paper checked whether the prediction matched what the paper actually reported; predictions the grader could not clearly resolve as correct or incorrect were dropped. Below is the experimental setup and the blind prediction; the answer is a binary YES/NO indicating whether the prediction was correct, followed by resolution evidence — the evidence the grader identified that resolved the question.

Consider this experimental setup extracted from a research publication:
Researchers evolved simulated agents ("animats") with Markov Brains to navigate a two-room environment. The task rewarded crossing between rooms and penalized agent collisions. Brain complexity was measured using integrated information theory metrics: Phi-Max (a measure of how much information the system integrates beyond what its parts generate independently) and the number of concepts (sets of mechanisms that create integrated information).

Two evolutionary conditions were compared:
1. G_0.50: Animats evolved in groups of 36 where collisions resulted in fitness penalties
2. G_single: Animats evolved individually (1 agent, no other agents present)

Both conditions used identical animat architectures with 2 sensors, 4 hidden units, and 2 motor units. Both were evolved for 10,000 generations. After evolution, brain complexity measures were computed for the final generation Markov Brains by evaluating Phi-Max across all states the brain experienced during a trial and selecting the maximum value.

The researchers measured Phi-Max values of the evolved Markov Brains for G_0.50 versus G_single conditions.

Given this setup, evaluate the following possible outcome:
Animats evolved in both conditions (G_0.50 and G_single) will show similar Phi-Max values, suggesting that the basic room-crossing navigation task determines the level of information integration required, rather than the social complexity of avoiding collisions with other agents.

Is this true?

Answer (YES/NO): NO